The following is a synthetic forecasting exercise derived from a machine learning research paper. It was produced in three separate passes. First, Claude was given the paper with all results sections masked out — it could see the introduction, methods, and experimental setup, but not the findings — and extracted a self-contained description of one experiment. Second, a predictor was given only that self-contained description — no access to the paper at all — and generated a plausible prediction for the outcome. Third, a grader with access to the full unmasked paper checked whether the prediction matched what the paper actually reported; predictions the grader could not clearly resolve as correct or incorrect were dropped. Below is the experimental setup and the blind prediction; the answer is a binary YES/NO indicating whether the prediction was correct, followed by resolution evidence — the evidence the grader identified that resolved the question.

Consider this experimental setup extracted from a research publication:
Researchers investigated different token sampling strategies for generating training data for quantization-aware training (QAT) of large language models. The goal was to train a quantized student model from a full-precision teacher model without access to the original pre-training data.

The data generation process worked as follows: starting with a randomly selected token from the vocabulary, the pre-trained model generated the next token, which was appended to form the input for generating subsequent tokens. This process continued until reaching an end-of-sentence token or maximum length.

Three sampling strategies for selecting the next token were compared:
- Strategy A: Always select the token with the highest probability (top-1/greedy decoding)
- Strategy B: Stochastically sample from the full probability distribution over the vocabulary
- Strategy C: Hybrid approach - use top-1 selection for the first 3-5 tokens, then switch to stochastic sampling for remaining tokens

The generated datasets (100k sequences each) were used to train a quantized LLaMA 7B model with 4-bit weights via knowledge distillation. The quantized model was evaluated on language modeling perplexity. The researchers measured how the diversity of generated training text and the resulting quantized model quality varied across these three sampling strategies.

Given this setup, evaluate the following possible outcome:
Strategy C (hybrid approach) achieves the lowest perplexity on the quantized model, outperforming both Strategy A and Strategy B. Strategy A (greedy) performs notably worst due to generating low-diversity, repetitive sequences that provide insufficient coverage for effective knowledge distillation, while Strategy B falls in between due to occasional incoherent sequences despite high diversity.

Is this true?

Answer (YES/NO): NO